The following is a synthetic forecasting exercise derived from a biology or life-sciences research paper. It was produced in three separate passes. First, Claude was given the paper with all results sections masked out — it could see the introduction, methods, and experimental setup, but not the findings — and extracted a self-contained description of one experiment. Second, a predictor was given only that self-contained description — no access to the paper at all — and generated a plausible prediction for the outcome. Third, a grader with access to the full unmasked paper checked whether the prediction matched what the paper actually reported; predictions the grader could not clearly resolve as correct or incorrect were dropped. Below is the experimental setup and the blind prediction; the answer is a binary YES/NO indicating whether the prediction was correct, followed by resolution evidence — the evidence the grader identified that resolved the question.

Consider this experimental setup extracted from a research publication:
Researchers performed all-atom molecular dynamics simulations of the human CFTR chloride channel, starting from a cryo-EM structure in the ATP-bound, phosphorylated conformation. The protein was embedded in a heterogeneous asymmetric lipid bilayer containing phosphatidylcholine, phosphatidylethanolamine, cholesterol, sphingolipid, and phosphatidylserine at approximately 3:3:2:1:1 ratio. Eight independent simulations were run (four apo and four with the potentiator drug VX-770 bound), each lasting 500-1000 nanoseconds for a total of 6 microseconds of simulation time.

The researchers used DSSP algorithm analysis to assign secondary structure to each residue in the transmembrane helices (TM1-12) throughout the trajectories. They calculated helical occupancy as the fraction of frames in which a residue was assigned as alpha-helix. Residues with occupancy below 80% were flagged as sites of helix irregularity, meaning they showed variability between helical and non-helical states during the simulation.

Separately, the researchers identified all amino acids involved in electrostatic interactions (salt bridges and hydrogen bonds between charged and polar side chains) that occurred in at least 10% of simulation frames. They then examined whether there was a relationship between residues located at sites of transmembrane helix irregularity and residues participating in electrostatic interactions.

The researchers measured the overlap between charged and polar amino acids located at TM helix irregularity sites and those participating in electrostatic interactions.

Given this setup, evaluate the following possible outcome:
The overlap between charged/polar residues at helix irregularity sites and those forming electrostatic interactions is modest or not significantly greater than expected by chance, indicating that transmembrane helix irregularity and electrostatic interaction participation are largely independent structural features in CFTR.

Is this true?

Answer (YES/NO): NO